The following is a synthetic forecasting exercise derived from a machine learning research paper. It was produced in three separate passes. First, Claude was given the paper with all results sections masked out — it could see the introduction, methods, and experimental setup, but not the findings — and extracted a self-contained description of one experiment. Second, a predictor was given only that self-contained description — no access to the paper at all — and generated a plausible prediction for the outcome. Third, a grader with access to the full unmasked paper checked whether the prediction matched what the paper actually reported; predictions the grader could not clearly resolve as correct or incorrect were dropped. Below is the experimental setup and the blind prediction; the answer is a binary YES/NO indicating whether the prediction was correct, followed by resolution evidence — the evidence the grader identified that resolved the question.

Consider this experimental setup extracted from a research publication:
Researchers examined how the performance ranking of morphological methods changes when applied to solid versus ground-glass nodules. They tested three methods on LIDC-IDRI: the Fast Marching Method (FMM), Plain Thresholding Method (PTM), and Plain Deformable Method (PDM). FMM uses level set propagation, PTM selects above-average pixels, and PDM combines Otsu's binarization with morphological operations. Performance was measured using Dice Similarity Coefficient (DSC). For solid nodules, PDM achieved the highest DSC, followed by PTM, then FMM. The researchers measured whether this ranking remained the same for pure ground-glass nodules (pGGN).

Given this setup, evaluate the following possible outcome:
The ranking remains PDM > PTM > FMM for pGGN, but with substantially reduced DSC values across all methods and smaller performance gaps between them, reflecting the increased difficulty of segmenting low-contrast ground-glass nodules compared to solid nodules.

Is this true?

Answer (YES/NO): NO